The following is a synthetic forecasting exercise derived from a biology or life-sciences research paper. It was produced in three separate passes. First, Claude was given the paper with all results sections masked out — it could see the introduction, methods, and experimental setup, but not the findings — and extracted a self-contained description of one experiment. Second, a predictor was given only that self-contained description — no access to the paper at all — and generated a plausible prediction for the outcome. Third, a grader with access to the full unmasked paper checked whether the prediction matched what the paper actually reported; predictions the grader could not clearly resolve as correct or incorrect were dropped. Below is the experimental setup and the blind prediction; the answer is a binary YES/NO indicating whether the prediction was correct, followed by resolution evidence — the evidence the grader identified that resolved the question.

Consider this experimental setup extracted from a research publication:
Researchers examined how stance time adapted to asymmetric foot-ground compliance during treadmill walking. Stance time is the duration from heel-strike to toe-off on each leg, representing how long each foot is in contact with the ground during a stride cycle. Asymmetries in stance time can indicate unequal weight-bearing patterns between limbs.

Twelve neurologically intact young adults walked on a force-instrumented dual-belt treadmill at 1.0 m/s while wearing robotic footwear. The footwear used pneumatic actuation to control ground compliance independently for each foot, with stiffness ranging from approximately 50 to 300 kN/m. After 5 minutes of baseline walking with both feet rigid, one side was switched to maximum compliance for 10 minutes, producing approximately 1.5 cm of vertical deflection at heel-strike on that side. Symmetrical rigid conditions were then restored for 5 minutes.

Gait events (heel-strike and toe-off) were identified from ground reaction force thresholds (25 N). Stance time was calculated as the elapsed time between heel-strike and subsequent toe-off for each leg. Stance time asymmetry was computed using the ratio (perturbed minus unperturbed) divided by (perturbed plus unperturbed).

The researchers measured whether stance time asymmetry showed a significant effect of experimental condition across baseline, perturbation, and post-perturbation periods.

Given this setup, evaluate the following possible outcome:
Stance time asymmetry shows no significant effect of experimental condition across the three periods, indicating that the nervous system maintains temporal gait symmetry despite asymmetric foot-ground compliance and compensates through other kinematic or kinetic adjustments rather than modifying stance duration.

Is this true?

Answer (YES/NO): NO